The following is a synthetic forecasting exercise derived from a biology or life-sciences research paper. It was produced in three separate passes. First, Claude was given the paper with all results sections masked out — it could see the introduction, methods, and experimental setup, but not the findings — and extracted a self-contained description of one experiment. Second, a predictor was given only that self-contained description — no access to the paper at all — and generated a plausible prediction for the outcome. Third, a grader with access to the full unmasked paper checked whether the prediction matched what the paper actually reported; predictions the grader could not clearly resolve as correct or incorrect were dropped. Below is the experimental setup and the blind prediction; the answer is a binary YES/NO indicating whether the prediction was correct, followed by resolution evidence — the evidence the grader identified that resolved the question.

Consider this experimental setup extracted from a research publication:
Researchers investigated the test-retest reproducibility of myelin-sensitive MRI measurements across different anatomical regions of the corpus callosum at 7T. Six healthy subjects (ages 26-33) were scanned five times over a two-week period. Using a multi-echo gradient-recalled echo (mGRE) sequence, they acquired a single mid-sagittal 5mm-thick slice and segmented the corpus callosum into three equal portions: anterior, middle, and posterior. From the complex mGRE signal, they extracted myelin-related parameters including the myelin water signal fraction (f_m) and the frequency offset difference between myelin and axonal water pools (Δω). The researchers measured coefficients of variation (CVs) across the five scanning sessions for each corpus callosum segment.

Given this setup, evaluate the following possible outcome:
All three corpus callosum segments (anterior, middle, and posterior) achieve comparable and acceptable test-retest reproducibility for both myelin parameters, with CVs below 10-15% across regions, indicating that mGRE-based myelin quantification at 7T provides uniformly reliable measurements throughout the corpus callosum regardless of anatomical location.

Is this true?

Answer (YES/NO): NO